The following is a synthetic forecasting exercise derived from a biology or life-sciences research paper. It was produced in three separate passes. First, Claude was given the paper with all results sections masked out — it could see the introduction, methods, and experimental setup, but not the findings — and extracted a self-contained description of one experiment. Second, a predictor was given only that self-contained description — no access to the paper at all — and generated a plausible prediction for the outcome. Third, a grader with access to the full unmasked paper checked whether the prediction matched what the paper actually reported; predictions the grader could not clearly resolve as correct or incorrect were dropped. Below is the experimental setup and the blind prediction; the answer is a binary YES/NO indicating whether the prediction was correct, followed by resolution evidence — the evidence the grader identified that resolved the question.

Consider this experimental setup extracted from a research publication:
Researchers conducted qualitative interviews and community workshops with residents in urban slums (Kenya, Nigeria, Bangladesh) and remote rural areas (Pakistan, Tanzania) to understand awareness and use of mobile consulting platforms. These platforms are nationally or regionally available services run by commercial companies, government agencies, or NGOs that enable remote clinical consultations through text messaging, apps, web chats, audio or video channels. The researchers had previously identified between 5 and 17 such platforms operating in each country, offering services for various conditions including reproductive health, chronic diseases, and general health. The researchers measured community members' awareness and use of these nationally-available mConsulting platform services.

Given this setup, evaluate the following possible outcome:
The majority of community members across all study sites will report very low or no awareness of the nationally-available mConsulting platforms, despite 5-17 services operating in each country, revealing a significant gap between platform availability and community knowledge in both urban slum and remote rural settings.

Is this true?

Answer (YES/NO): YES